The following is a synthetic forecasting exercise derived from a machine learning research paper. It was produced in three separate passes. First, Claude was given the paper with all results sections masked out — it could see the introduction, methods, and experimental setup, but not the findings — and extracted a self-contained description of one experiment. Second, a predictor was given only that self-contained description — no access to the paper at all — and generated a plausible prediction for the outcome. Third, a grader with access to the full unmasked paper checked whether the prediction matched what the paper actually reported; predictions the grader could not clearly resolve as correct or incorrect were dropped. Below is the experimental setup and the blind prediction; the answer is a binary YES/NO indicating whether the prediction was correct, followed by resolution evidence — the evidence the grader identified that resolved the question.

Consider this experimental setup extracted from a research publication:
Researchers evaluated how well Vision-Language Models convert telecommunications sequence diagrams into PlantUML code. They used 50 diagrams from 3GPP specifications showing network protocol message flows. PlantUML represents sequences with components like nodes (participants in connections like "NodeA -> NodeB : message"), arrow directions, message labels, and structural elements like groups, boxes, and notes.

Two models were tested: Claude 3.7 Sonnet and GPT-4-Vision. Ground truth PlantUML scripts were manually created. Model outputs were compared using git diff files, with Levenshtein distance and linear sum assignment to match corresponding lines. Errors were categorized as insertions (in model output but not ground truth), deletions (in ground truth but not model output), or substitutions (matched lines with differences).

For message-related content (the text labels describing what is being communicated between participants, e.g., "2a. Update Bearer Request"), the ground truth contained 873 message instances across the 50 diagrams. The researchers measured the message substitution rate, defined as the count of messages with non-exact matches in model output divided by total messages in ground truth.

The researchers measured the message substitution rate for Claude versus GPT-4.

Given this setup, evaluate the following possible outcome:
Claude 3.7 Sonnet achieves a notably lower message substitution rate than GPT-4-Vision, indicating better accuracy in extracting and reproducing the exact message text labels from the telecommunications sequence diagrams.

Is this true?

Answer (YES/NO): YES